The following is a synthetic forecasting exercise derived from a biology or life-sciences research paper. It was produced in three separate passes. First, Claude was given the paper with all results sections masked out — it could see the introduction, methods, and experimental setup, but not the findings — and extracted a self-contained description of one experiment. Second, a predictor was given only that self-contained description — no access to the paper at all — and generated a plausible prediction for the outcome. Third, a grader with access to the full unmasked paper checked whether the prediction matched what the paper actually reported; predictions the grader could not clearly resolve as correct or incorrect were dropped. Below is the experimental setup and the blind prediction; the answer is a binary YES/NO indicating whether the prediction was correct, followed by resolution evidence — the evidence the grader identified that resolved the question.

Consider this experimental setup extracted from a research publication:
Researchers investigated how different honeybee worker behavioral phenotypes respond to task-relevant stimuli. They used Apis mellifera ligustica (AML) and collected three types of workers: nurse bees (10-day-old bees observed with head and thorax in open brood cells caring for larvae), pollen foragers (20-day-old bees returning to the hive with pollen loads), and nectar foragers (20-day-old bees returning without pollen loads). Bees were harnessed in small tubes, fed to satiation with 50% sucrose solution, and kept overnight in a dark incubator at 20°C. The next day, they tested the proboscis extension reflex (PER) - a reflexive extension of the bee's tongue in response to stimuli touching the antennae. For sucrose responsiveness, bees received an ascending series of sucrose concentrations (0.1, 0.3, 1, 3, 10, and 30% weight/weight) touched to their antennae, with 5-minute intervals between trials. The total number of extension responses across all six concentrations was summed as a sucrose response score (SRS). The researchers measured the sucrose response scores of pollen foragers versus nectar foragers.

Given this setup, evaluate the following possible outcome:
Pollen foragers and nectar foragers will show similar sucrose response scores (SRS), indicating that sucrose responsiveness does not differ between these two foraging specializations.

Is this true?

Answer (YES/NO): NO